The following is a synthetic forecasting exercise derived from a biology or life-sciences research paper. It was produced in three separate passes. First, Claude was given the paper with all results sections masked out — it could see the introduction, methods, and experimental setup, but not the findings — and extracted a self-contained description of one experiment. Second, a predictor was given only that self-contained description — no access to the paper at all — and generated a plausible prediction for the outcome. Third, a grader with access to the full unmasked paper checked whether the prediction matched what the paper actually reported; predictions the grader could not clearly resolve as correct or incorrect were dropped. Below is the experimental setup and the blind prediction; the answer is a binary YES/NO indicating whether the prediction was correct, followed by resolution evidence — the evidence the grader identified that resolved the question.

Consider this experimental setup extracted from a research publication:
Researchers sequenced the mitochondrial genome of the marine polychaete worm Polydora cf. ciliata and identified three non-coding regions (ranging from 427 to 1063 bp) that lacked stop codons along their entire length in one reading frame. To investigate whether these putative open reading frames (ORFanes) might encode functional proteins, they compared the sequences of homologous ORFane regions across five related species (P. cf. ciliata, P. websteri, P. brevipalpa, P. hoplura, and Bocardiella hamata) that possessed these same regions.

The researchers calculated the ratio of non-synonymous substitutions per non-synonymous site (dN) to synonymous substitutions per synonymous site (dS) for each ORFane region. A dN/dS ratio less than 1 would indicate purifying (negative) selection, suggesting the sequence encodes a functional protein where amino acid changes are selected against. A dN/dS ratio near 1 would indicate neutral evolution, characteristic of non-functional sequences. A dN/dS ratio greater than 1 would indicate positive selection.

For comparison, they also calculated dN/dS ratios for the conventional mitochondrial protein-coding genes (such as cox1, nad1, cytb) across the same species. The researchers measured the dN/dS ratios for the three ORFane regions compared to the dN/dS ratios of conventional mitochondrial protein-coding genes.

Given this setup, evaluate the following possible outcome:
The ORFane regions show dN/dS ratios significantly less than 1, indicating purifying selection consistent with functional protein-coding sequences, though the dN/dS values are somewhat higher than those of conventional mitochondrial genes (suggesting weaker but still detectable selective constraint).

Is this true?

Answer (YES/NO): YES